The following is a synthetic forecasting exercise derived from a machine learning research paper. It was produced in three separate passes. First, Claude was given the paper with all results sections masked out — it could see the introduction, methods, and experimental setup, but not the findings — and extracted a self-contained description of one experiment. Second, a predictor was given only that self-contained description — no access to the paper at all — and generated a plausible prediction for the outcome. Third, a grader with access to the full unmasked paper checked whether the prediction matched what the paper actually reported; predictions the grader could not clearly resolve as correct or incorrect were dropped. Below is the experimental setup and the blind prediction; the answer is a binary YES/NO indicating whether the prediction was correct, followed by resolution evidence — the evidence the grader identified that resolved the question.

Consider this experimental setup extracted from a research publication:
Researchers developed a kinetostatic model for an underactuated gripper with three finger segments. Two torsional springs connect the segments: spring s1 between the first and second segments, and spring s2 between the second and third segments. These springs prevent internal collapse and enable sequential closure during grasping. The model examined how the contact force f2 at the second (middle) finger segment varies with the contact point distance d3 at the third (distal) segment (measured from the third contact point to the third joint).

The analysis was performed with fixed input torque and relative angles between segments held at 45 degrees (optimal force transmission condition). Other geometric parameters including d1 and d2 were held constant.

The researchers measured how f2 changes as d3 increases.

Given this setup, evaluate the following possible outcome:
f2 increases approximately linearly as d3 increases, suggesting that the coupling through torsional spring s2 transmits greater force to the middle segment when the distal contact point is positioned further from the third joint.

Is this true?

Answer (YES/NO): NO